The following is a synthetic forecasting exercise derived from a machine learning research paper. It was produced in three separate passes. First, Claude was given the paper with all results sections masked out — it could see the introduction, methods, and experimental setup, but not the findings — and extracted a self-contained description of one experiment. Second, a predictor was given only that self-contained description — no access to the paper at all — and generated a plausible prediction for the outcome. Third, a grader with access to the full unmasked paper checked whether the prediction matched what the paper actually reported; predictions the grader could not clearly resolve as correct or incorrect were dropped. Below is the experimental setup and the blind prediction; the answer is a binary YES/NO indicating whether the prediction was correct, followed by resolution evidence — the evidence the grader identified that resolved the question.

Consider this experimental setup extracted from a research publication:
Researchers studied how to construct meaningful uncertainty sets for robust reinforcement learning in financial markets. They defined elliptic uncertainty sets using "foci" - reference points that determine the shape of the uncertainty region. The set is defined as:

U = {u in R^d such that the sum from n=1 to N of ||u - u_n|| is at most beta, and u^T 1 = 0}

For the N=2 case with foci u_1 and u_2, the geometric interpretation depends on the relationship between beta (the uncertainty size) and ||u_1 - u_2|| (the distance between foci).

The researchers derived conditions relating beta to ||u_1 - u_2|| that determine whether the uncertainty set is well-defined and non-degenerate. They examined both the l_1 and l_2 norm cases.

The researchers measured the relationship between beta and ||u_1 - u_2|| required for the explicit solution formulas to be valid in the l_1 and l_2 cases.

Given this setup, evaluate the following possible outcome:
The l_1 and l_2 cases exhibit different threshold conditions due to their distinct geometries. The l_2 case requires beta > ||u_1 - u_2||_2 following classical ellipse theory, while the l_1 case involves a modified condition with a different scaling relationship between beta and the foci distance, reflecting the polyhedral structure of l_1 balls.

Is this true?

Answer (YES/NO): NO